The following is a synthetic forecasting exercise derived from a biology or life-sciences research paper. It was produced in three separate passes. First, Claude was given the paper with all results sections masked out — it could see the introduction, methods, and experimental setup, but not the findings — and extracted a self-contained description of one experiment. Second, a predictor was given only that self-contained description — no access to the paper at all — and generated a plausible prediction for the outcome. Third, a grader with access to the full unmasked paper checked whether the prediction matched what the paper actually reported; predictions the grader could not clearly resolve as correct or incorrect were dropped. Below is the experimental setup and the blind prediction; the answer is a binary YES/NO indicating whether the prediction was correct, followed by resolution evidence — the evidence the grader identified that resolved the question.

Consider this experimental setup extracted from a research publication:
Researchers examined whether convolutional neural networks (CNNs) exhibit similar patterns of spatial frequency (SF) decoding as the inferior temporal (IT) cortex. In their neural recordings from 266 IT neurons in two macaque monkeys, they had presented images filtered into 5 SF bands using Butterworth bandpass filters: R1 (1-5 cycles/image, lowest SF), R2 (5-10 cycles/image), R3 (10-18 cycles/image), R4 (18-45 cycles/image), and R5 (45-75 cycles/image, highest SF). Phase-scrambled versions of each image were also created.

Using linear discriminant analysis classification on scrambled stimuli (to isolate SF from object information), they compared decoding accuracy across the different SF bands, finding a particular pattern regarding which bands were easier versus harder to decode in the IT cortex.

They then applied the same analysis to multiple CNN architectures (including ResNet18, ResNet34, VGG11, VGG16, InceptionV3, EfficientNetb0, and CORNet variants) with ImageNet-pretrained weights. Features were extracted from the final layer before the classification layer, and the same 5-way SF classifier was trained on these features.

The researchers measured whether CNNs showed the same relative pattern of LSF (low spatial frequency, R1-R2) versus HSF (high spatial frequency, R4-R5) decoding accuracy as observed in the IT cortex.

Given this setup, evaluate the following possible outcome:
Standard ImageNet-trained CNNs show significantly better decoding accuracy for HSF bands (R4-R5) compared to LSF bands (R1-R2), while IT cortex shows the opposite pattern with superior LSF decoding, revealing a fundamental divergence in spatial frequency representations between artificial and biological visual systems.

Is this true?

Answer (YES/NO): NO